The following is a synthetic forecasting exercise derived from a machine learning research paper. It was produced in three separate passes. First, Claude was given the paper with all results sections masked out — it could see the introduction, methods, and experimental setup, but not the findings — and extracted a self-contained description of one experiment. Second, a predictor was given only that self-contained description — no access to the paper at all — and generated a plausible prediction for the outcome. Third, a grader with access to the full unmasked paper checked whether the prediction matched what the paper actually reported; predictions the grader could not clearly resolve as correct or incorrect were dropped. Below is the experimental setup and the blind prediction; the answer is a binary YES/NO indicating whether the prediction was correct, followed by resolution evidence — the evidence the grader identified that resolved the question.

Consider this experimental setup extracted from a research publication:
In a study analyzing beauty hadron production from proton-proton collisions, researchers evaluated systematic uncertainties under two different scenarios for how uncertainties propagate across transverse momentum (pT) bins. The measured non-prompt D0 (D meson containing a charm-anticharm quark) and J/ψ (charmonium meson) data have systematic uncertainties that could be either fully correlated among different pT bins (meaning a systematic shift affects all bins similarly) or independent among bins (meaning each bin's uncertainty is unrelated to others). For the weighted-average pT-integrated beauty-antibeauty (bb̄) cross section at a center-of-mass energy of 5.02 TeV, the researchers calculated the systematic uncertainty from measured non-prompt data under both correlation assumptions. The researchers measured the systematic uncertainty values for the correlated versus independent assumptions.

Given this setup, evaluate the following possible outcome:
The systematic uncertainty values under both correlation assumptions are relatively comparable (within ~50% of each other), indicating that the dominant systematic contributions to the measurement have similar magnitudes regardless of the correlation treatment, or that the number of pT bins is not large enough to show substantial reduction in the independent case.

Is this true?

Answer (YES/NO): NO